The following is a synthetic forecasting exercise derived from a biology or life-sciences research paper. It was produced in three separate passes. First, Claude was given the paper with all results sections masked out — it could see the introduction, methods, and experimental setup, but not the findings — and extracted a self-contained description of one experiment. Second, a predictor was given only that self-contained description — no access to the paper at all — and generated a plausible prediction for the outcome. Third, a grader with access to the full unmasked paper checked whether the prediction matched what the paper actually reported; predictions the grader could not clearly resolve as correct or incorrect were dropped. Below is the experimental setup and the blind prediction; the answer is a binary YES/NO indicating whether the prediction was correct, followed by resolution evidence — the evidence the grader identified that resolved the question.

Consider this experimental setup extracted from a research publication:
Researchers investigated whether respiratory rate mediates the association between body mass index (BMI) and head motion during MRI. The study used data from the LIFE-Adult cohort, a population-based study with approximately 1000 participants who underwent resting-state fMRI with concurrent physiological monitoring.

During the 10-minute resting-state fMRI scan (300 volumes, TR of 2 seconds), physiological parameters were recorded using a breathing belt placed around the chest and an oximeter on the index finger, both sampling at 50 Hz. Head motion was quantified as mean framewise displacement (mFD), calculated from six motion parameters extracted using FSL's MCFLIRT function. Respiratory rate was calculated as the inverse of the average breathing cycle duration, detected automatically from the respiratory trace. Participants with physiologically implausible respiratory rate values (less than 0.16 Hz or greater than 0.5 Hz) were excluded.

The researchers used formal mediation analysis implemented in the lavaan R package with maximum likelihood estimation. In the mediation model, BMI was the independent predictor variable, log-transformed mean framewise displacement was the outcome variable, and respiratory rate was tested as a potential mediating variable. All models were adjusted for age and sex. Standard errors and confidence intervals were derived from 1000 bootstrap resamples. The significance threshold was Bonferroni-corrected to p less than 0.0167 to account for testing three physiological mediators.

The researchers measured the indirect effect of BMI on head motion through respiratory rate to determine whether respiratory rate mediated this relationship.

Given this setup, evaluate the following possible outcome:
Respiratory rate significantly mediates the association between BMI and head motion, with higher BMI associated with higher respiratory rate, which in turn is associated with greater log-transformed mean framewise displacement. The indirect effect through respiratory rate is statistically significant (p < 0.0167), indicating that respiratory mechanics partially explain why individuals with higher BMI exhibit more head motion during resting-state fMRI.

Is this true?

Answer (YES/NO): NO